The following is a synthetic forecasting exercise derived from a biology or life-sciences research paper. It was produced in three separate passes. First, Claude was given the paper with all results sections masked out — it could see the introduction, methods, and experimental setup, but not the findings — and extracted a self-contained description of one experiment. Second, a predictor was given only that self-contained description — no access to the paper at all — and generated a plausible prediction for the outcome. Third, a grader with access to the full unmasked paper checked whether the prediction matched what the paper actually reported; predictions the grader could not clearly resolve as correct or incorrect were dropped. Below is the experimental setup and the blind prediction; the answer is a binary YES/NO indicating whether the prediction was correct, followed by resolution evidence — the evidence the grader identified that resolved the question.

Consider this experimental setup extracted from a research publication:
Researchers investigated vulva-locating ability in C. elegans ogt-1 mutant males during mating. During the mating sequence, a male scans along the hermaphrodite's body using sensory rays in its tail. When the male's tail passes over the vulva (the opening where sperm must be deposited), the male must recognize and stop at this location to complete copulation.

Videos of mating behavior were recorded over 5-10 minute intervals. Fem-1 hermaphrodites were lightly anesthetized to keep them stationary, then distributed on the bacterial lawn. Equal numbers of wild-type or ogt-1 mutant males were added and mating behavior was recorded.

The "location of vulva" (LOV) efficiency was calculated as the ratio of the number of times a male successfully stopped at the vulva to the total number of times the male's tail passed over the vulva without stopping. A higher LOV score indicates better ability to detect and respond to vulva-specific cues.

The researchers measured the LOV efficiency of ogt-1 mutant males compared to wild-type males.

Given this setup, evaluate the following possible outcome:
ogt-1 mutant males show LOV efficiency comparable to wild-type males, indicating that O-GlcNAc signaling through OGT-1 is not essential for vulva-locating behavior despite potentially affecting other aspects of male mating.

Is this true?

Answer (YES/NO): YES